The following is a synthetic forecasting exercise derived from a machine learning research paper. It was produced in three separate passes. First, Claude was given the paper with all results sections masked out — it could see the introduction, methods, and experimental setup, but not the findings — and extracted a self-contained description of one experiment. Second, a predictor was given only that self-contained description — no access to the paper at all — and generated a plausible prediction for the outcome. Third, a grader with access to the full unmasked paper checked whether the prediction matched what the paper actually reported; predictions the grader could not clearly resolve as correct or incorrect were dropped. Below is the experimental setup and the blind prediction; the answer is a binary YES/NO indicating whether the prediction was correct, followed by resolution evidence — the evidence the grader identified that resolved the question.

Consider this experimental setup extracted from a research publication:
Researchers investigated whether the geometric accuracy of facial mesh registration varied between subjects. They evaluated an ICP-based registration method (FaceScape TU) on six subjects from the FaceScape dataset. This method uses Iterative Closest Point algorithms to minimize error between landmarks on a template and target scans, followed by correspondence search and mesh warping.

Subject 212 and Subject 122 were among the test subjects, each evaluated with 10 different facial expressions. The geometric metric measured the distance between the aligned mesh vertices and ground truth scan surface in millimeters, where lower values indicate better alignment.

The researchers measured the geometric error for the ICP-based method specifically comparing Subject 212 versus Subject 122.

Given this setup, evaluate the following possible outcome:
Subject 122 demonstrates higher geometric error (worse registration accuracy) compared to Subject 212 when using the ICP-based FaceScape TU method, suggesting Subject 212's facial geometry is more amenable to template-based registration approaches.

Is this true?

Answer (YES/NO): NO